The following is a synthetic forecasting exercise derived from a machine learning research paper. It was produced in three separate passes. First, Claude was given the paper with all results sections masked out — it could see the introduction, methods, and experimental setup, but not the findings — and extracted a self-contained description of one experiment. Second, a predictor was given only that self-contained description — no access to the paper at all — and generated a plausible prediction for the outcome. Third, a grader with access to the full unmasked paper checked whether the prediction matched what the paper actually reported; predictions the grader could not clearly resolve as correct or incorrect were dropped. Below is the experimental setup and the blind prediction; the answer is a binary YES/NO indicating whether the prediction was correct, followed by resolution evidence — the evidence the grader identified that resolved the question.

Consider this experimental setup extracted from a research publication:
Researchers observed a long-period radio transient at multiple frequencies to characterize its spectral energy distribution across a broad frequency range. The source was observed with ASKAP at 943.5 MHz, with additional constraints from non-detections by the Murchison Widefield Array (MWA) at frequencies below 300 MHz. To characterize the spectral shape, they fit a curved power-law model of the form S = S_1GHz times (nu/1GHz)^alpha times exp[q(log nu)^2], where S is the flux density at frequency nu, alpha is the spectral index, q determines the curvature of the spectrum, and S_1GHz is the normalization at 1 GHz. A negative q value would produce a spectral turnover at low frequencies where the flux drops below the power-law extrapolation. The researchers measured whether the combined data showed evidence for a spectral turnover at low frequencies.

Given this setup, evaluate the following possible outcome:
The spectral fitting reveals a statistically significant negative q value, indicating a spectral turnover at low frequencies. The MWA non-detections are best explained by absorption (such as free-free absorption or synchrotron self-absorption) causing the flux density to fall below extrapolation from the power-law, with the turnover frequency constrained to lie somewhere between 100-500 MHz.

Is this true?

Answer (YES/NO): NO